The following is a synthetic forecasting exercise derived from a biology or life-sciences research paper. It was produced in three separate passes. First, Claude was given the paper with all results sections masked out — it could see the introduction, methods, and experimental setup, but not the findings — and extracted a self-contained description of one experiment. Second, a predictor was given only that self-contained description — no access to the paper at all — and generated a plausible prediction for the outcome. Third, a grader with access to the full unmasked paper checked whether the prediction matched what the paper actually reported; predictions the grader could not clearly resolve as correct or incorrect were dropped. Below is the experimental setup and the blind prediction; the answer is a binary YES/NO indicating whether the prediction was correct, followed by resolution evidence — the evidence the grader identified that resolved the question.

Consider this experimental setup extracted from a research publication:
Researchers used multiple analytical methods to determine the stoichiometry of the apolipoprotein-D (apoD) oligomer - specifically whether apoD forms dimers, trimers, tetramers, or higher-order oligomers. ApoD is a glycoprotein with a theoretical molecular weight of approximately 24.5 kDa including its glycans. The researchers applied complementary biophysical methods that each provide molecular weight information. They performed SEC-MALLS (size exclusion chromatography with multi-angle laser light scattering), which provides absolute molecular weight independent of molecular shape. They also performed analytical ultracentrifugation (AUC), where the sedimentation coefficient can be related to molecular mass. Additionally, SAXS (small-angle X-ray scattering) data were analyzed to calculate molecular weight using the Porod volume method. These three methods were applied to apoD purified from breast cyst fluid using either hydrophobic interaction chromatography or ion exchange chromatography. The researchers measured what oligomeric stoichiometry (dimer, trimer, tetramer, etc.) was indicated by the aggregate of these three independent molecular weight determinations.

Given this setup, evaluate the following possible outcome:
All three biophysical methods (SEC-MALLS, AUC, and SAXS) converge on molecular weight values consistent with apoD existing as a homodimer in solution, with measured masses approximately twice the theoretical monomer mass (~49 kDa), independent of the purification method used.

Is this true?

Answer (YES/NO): NO